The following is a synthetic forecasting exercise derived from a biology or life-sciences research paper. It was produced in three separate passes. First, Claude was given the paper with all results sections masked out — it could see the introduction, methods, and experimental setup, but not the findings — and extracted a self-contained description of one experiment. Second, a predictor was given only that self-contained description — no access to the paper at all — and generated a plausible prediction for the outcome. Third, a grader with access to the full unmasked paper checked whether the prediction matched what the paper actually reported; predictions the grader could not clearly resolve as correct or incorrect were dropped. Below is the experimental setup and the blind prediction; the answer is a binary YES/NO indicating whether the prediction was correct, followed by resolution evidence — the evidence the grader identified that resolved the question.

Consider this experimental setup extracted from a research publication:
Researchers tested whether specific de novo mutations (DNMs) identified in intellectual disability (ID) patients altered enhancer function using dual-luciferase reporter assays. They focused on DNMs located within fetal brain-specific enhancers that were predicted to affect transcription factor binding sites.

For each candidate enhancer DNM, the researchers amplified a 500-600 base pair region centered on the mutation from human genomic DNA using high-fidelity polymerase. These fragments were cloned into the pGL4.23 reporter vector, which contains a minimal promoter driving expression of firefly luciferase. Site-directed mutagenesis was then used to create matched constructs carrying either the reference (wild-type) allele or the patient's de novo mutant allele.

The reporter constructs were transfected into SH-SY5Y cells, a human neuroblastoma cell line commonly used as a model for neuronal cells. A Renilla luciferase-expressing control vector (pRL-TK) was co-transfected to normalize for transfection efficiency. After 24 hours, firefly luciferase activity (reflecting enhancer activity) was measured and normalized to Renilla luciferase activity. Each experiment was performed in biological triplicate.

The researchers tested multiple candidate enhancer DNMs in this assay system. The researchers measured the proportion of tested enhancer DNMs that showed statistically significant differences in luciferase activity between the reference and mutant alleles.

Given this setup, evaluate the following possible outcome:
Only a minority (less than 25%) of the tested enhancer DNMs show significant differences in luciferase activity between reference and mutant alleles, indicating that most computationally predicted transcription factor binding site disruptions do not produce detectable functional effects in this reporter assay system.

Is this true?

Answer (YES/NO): NO